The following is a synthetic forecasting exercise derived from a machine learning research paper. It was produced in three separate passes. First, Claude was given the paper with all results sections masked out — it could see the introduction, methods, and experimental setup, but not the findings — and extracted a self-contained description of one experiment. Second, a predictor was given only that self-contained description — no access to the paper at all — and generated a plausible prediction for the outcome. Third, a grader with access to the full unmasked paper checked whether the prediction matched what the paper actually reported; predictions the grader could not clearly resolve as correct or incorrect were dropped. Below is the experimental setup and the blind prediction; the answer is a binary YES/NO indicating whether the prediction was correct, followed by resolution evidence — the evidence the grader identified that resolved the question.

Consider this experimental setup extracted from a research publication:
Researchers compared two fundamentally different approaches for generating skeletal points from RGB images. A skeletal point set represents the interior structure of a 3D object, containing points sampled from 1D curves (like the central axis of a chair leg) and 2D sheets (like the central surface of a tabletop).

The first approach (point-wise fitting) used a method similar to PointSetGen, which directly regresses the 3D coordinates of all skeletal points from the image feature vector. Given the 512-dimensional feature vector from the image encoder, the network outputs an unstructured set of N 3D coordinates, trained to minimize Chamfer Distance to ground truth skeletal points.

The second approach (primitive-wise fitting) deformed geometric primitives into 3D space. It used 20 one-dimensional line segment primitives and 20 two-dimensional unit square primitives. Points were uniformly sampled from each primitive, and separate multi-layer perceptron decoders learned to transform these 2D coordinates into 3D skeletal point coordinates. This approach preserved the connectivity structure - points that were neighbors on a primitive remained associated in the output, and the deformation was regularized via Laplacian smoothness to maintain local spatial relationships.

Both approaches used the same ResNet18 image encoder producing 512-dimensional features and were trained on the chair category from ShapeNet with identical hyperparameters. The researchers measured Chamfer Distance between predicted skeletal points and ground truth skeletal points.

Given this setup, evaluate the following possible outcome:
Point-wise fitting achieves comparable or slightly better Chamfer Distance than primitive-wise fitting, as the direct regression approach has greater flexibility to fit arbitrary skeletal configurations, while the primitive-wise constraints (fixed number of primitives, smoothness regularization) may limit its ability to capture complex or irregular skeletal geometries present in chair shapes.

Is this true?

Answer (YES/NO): NO